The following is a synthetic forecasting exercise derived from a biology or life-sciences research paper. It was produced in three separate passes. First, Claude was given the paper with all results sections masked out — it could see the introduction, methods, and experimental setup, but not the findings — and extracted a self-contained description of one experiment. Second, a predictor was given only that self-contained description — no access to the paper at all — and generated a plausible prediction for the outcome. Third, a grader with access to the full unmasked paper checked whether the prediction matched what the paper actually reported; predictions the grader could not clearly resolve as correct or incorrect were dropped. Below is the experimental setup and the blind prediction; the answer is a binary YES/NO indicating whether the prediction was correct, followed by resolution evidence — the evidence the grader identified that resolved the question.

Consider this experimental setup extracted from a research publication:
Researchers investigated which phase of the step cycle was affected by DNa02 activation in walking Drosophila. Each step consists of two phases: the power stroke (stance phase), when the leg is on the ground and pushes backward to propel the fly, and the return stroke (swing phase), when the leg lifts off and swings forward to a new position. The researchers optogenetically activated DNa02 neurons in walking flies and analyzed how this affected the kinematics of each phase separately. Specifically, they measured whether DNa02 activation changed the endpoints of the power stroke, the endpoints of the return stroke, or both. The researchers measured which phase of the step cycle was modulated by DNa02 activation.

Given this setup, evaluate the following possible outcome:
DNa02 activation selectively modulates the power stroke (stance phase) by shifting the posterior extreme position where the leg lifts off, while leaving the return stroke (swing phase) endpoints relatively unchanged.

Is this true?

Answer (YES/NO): NO